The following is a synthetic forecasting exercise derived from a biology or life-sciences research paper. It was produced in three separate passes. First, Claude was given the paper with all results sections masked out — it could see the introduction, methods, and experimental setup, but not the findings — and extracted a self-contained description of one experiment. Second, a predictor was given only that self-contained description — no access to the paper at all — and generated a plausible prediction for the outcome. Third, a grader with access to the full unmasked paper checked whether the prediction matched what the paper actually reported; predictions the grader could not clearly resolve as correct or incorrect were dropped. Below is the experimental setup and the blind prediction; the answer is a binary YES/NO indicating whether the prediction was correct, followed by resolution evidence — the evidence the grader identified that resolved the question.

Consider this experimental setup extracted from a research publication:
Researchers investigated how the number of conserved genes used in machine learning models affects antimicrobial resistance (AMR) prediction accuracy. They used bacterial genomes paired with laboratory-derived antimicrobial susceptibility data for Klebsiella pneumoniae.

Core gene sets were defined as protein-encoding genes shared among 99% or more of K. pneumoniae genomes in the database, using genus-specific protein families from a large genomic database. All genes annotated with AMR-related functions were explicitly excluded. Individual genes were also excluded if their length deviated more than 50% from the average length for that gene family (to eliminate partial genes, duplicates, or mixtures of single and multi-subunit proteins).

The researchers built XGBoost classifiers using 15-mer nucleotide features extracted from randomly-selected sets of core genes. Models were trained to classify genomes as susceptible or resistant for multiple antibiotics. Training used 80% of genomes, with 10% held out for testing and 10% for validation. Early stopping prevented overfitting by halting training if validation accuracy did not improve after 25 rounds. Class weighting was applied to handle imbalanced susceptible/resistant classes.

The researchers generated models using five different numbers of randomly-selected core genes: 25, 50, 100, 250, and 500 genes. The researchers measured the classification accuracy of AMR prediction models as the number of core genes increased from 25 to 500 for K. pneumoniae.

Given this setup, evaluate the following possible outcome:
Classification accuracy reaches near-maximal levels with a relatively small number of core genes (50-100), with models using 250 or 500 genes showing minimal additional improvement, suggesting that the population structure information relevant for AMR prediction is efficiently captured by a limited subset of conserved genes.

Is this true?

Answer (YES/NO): NO